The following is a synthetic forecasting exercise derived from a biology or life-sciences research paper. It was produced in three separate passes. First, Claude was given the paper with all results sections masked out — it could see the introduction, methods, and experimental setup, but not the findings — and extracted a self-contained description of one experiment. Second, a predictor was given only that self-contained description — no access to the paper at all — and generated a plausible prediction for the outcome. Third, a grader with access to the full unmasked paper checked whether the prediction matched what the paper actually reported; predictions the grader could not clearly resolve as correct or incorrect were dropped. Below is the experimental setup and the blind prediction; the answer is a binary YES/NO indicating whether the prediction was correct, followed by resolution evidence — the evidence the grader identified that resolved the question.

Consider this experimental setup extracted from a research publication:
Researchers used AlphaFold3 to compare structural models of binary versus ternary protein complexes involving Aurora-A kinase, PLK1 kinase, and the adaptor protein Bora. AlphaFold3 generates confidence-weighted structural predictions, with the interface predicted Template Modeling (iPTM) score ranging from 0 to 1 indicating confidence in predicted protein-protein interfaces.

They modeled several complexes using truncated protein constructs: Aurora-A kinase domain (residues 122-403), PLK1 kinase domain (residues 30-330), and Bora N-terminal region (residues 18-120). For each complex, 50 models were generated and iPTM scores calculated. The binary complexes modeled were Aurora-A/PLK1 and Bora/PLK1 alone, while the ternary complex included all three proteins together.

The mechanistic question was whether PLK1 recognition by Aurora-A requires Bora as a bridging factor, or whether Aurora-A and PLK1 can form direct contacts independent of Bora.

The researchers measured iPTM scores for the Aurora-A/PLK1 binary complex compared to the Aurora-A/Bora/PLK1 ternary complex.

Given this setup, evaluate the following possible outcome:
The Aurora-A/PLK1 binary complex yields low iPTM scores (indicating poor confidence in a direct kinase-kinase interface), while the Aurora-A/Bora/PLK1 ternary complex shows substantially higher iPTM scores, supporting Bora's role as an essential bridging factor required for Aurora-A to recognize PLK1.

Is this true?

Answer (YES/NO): YES